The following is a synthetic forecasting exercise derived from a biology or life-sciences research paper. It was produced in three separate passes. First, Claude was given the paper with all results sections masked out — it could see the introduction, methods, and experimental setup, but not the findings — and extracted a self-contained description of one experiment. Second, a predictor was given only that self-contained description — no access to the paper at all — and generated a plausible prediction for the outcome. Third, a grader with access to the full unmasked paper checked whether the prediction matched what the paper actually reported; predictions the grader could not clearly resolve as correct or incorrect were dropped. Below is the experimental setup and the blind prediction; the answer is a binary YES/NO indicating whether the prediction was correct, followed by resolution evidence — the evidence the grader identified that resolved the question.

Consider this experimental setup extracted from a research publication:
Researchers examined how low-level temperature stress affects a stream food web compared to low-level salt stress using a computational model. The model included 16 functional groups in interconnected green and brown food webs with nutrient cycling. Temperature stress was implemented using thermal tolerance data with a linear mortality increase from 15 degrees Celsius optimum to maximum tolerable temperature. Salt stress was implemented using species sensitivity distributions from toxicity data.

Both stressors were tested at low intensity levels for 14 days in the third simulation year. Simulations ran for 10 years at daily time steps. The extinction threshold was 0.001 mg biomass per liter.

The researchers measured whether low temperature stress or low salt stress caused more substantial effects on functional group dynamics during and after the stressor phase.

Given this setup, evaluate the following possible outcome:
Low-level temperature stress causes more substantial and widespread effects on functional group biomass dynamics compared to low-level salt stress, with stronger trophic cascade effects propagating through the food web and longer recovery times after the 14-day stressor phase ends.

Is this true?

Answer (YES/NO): YES